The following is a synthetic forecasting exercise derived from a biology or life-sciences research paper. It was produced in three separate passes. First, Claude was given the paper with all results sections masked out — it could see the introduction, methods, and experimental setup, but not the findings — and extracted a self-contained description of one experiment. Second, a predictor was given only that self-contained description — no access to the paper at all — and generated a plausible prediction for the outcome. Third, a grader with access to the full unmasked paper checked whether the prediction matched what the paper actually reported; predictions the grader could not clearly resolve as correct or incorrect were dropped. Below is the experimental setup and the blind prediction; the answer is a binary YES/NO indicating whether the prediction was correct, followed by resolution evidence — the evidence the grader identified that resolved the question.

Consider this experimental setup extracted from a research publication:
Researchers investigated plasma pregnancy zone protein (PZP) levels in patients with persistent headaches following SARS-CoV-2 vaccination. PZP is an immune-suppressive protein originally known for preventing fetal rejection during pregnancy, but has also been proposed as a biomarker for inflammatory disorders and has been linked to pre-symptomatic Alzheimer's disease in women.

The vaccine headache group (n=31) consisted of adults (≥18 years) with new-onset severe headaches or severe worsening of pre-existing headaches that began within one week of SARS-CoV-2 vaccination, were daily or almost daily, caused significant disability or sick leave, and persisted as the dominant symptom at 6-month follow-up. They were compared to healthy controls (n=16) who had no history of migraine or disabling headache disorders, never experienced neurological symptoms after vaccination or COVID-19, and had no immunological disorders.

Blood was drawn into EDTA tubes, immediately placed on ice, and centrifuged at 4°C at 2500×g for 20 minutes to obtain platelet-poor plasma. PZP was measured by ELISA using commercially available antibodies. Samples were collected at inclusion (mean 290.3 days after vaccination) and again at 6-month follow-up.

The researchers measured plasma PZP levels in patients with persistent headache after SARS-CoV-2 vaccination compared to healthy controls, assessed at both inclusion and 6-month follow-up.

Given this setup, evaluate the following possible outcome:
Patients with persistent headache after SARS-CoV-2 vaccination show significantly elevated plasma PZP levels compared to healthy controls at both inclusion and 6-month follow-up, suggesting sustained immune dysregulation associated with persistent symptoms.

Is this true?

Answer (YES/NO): YES